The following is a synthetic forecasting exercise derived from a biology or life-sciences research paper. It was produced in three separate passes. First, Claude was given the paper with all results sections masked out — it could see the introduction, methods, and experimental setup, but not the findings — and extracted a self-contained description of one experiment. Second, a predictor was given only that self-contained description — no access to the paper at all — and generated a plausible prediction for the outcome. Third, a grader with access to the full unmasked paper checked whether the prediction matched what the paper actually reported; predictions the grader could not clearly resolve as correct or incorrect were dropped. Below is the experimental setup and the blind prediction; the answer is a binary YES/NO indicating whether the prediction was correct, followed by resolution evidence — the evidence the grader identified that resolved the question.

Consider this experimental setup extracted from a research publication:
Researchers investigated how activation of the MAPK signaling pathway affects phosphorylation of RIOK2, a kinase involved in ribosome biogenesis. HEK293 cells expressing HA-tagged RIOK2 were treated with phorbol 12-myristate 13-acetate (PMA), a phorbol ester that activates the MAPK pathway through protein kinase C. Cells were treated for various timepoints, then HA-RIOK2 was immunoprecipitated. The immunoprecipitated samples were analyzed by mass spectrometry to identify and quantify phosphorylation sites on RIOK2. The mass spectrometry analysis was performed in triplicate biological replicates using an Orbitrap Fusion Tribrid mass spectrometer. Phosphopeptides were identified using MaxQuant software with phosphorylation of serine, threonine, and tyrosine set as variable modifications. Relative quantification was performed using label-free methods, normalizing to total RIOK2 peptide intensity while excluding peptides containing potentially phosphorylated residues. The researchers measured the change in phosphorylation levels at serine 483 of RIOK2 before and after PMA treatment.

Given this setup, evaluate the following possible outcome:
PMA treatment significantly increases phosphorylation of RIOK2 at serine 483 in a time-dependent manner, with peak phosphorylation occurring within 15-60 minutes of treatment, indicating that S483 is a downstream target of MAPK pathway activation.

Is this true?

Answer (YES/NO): NO